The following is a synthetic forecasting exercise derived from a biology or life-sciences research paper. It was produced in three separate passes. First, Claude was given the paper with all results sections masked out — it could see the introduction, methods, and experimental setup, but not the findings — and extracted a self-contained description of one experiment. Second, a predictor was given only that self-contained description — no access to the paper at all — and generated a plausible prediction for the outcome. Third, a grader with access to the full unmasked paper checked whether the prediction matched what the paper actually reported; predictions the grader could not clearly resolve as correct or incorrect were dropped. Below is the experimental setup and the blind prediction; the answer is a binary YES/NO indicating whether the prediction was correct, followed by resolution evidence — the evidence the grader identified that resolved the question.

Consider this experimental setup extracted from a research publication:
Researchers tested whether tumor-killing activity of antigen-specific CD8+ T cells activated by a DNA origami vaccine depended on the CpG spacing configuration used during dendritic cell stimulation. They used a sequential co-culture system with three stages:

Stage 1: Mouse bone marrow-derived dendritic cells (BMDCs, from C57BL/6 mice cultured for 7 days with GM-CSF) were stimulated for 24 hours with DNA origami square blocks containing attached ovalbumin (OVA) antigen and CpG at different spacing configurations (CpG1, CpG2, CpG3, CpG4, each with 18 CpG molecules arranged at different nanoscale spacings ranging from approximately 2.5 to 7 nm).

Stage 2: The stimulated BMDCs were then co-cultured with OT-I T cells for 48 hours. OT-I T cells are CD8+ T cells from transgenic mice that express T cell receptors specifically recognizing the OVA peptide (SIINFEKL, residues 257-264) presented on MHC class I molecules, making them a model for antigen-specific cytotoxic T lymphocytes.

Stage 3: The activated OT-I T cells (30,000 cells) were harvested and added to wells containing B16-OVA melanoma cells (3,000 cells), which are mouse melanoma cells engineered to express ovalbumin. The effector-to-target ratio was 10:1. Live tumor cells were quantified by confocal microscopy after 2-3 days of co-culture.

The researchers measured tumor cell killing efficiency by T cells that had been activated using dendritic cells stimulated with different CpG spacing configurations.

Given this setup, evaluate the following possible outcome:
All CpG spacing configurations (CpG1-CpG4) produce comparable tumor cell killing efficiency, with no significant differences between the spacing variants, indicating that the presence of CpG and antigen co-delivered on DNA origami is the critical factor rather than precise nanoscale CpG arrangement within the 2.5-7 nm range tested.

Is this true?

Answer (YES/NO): NO